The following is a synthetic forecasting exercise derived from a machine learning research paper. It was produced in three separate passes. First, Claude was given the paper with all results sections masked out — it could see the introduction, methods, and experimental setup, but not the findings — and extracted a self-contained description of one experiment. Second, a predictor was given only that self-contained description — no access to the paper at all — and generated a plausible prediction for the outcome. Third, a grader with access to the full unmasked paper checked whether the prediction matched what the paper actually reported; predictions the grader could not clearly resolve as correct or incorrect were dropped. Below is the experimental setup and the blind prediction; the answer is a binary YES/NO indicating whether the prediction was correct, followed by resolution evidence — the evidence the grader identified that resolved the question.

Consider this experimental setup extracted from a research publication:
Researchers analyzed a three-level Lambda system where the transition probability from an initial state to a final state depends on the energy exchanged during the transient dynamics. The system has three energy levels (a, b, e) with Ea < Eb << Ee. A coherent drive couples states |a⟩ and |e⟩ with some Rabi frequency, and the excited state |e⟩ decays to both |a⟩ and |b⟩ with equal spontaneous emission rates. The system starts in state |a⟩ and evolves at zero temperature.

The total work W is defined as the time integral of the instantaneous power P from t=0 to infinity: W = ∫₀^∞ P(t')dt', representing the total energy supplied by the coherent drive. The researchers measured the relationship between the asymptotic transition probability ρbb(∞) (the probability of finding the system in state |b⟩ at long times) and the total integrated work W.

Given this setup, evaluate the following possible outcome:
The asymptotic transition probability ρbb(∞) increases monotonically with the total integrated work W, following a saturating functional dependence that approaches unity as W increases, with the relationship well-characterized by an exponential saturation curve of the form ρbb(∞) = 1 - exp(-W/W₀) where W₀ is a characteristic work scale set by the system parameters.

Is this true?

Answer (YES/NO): NO